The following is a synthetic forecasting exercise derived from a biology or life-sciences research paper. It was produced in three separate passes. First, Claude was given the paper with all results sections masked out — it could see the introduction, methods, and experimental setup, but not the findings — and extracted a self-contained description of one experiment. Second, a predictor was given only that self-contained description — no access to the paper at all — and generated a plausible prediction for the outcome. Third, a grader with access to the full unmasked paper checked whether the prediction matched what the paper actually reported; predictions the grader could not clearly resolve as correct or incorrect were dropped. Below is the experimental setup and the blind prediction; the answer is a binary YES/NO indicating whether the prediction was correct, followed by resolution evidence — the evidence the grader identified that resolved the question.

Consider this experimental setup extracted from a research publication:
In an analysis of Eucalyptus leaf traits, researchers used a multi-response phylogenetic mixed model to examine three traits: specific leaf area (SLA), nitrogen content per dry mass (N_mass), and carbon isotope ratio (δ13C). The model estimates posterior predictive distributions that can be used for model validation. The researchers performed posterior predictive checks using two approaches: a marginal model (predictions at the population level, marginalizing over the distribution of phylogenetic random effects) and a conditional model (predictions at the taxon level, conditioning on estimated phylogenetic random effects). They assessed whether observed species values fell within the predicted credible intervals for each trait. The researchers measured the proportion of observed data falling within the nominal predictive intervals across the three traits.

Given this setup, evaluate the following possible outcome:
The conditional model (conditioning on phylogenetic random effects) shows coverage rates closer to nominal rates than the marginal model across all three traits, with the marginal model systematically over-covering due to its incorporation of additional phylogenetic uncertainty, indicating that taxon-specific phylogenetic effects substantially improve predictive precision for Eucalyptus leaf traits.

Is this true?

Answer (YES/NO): NO